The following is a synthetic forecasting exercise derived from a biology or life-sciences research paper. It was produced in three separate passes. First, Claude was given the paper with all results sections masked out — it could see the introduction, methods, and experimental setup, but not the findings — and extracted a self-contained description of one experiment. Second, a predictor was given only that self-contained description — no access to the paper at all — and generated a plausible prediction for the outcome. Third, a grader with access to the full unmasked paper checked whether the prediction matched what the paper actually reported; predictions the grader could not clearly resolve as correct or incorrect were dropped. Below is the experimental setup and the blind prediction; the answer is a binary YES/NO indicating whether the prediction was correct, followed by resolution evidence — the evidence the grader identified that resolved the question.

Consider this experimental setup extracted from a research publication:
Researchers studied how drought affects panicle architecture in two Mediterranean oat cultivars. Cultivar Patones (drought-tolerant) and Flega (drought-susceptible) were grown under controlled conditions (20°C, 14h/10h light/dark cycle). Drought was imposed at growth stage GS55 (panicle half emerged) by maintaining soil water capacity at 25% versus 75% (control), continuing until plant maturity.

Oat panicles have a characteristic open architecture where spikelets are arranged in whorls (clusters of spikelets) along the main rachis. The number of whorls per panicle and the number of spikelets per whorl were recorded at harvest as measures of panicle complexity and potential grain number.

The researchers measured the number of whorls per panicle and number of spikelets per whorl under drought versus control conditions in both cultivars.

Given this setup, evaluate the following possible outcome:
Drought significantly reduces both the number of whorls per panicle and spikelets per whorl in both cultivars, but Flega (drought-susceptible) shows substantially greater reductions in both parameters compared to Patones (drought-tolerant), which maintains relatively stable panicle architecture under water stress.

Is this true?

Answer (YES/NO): NO